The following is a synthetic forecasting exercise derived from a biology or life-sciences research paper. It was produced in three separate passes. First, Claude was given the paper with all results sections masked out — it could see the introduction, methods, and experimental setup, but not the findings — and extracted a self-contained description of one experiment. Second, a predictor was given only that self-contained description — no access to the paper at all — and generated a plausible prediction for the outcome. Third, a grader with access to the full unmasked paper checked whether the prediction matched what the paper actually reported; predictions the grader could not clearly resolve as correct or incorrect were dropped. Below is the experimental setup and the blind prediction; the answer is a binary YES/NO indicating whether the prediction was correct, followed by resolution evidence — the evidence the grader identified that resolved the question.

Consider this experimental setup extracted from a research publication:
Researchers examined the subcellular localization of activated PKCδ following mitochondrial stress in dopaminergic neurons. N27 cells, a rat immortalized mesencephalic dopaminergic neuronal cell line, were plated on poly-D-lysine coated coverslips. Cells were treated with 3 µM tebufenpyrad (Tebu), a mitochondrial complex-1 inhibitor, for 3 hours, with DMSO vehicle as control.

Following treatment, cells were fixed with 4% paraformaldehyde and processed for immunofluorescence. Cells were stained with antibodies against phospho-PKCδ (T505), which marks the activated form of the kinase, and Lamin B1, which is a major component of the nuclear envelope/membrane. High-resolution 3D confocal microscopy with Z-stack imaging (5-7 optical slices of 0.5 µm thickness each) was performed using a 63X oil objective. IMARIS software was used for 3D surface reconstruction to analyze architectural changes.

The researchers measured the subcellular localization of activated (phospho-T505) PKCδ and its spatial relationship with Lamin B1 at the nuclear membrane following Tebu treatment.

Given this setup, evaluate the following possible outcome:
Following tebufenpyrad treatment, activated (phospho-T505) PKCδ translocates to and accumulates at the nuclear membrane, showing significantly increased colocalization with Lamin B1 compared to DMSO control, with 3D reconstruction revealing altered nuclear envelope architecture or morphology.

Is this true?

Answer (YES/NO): YES